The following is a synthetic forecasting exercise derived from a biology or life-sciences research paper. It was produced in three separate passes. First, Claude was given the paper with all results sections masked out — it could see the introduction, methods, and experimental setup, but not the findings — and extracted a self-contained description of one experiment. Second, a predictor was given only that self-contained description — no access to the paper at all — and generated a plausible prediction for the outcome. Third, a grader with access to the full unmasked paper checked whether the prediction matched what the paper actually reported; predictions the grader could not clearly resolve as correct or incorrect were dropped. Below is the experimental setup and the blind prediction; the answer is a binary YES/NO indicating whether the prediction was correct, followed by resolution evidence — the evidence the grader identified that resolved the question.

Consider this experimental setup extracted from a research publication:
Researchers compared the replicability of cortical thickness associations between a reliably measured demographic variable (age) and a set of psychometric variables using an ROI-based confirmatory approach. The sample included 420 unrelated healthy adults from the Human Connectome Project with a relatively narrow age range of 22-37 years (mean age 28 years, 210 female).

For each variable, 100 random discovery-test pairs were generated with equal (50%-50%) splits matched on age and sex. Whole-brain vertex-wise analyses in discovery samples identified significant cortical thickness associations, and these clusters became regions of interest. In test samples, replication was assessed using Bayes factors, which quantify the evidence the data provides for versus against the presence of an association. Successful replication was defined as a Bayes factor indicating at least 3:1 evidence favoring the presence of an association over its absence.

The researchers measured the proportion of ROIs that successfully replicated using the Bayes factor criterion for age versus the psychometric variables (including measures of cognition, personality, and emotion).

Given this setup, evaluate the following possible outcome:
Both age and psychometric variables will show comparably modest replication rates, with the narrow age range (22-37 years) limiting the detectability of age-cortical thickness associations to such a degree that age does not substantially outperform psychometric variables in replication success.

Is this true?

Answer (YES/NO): NO